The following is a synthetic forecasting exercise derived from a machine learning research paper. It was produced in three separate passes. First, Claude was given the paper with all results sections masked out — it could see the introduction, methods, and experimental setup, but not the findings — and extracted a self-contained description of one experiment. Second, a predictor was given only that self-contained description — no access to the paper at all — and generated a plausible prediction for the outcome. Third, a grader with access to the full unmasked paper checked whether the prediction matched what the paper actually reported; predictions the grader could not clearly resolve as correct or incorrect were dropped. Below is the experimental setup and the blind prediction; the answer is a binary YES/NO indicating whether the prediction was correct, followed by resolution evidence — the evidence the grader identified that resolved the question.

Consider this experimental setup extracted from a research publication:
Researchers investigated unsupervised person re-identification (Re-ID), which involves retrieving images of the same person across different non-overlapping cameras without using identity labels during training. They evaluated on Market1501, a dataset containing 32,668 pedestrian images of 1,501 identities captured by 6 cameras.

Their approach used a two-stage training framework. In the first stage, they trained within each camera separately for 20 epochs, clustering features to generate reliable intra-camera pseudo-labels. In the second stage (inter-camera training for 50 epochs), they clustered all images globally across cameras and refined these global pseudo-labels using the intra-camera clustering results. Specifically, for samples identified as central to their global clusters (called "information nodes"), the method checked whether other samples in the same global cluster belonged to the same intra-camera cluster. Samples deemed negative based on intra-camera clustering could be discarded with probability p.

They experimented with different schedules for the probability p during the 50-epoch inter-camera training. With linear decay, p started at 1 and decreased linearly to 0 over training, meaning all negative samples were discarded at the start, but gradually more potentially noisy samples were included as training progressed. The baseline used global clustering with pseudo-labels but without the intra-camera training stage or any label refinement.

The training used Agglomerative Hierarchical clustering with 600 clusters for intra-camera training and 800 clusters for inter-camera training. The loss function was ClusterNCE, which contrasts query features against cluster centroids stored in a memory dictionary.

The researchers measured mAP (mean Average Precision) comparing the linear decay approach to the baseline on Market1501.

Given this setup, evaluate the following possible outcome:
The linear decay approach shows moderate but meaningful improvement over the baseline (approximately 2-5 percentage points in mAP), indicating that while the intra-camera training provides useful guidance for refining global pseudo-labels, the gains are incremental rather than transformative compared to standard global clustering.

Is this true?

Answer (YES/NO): NO